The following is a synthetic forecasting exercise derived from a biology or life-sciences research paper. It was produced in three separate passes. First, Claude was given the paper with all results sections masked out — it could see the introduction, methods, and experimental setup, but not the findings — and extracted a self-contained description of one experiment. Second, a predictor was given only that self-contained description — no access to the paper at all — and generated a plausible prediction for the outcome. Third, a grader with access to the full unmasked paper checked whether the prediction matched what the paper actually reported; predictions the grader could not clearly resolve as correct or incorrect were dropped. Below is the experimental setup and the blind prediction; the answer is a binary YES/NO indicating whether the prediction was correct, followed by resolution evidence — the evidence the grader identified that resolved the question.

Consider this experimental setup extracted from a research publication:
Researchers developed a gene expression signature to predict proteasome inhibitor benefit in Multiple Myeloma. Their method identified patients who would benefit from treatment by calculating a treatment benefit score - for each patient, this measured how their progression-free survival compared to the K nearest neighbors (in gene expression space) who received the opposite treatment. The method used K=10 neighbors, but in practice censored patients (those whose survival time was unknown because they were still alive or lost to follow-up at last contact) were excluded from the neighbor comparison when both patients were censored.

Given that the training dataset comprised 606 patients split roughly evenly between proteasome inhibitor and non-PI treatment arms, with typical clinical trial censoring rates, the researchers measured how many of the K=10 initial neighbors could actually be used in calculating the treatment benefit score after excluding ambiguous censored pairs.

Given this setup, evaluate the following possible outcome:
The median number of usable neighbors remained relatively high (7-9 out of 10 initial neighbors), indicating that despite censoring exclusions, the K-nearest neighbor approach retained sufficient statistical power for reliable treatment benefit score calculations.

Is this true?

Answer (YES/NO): YES